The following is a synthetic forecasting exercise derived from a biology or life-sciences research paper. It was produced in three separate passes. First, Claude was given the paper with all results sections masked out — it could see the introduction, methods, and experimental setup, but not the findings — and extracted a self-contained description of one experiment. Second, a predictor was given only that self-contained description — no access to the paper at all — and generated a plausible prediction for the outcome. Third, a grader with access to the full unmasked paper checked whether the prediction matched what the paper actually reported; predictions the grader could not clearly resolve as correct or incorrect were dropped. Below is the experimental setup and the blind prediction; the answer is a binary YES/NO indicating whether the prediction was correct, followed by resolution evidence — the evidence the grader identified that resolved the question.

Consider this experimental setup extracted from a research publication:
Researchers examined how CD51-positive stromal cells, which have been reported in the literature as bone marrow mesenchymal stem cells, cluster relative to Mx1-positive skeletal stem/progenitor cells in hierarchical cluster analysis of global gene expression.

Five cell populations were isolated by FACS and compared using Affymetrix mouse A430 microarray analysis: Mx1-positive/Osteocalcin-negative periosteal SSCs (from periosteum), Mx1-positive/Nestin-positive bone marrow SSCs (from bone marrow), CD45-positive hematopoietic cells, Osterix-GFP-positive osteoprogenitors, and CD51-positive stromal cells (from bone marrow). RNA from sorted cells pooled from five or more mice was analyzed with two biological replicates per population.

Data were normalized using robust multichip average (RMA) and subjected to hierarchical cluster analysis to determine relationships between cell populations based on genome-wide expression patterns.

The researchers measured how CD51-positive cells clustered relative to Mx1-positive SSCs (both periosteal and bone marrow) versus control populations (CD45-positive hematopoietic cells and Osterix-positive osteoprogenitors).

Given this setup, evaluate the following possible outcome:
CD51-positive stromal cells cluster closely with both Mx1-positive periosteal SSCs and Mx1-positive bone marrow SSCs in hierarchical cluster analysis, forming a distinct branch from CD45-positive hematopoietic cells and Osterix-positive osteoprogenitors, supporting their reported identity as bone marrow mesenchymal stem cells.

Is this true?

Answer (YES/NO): NO